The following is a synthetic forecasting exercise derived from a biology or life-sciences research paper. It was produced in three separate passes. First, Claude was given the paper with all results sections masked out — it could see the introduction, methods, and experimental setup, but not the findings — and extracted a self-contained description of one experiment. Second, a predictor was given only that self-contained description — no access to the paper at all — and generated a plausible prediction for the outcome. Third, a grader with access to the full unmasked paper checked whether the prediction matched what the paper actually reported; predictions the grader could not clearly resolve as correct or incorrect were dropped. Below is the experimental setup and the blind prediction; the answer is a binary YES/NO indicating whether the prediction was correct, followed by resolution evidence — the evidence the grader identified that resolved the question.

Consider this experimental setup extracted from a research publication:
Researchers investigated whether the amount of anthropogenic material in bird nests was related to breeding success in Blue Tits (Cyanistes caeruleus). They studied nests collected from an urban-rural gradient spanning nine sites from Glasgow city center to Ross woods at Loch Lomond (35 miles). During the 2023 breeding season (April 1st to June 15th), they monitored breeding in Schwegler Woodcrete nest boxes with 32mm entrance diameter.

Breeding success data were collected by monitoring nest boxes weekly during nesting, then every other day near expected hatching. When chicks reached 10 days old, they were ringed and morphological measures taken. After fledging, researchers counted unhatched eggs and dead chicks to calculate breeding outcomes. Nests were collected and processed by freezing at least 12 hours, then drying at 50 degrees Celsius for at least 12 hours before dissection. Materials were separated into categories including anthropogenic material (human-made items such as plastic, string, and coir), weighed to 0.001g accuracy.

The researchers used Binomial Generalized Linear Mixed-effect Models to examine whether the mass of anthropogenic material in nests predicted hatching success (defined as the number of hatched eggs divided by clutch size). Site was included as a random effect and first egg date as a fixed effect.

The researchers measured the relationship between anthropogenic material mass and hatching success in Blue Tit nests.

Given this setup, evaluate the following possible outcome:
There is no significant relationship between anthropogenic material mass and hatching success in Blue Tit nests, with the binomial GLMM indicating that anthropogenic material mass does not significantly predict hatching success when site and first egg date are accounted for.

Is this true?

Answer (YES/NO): YES